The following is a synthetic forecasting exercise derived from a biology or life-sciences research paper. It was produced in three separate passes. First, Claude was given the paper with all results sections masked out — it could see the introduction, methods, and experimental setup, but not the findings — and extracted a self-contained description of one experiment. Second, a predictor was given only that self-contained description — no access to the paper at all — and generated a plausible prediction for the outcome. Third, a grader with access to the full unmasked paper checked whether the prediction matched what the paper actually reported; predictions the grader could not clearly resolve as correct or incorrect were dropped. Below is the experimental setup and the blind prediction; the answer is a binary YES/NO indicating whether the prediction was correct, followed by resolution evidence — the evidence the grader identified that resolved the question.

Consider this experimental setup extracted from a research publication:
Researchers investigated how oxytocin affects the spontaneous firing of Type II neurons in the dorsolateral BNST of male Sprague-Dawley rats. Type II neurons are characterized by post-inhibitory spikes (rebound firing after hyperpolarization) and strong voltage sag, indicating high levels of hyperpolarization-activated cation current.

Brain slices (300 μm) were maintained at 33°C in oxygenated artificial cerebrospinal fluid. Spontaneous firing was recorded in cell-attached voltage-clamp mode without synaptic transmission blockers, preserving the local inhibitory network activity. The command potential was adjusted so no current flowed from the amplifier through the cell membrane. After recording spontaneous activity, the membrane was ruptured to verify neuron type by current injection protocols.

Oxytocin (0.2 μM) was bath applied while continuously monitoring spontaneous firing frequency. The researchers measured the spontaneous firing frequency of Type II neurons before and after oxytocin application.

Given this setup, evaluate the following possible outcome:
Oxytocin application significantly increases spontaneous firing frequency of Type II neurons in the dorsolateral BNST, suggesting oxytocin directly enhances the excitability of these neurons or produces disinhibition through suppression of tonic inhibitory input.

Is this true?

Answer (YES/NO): NO